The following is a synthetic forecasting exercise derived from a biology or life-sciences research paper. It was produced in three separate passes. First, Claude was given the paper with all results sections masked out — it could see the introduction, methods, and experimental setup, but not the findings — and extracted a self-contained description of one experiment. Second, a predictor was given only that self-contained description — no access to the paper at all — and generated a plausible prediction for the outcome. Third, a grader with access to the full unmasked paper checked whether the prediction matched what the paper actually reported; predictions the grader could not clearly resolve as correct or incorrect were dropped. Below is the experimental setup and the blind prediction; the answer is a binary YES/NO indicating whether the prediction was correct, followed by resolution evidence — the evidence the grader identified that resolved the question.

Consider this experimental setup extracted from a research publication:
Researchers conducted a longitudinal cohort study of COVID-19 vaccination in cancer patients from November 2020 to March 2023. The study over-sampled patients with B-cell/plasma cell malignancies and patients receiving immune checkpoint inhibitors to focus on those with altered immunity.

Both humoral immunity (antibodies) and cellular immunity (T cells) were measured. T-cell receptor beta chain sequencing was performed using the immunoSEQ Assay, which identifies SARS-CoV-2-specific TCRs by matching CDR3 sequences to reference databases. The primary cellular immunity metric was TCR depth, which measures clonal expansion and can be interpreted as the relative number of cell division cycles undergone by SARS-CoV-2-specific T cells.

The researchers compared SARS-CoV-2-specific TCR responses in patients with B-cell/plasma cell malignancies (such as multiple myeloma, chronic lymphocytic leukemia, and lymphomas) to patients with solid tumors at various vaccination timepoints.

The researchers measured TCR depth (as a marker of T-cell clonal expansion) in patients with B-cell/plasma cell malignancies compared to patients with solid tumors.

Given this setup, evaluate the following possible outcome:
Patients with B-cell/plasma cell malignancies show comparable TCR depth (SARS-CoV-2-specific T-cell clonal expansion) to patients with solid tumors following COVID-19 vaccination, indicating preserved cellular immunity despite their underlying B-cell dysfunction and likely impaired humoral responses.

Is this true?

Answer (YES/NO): NO